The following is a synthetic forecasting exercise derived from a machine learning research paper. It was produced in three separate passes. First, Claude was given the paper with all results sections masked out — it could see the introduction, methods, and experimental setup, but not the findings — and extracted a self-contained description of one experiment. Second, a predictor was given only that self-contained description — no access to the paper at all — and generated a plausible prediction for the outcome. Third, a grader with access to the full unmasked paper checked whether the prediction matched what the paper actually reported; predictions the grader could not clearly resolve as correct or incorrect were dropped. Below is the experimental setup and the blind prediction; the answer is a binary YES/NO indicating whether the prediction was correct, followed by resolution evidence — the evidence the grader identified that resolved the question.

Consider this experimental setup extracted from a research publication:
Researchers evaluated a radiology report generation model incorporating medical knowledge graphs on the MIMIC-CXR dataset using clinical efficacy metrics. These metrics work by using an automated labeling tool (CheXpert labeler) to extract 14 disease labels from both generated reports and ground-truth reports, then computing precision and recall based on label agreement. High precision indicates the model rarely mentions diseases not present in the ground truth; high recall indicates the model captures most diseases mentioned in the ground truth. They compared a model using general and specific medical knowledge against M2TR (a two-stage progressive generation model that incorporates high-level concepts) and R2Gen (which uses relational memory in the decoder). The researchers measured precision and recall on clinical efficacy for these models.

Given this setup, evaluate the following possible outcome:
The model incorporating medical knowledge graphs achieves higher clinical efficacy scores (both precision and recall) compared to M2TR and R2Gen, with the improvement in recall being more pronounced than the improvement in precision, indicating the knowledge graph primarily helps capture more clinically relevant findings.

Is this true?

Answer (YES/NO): NO